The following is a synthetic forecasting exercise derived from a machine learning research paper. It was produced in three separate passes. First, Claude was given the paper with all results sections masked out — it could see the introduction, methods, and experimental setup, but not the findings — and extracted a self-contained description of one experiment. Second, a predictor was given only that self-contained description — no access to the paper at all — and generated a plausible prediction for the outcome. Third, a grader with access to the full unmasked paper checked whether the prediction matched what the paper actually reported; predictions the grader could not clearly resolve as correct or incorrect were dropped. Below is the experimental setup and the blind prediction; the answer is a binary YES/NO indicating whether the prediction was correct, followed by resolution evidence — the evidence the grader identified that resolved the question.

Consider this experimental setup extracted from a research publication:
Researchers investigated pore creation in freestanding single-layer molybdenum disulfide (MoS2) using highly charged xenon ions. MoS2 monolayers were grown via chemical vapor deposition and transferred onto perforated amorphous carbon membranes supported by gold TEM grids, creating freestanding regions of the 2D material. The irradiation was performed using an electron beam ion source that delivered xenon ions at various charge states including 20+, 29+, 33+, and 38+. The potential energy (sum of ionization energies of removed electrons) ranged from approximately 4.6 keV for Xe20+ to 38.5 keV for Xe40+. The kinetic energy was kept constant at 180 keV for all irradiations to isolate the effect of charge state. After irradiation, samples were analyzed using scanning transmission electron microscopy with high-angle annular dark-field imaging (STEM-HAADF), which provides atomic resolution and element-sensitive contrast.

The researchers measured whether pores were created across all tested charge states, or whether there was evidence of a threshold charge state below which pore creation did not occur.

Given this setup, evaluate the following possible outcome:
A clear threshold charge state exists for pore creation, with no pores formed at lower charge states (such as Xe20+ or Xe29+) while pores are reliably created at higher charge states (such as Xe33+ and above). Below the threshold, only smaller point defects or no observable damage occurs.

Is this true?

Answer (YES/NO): NO